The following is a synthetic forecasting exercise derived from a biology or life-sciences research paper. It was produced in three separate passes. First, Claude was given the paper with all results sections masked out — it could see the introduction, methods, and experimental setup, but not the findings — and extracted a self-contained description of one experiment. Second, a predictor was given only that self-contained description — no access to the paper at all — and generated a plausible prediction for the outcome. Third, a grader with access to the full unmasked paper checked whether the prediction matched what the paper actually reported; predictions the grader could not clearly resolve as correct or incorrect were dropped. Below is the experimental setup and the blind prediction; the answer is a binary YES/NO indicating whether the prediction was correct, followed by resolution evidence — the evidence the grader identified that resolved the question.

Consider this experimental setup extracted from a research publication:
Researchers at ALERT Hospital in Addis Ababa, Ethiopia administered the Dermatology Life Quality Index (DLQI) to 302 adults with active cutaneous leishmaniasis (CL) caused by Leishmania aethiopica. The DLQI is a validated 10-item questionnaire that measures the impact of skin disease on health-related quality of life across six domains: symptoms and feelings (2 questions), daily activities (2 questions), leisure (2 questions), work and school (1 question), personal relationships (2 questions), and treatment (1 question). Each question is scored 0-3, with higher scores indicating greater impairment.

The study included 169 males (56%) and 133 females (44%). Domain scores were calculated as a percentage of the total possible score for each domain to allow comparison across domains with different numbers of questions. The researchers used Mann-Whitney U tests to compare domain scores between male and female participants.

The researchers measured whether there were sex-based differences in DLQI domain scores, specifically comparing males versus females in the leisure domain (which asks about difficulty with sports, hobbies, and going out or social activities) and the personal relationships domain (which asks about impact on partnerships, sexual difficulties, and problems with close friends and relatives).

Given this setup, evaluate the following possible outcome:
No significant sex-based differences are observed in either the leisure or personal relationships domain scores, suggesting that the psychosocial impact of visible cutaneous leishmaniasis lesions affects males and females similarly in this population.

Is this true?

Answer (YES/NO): NO